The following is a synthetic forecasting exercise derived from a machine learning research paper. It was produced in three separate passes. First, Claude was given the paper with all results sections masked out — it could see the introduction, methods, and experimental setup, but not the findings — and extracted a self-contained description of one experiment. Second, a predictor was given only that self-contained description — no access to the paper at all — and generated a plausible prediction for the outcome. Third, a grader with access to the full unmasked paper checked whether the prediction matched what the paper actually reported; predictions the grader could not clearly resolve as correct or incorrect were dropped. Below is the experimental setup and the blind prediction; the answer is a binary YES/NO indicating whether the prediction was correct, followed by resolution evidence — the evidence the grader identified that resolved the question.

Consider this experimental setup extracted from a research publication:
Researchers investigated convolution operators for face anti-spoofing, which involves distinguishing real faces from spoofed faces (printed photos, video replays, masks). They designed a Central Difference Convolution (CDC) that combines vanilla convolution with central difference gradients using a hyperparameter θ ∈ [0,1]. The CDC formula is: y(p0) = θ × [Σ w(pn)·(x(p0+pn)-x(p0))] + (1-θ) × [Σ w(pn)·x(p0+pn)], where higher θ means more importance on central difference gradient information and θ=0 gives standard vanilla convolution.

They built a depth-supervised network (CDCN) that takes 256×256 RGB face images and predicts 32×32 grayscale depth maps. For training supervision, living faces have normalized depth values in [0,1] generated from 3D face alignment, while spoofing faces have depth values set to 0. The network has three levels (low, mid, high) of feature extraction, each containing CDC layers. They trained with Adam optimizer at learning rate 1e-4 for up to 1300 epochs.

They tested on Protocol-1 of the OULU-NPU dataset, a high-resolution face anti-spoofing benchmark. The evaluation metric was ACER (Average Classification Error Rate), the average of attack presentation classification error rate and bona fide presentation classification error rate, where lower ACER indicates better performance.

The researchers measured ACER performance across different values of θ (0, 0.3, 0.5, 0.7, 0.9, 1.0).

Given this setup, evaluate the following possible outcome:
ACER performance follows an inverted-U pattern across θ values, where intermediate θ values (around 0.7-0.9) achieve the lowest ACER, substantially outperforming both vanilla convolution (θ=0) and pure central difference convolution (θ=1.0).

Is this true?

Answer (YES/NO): YES